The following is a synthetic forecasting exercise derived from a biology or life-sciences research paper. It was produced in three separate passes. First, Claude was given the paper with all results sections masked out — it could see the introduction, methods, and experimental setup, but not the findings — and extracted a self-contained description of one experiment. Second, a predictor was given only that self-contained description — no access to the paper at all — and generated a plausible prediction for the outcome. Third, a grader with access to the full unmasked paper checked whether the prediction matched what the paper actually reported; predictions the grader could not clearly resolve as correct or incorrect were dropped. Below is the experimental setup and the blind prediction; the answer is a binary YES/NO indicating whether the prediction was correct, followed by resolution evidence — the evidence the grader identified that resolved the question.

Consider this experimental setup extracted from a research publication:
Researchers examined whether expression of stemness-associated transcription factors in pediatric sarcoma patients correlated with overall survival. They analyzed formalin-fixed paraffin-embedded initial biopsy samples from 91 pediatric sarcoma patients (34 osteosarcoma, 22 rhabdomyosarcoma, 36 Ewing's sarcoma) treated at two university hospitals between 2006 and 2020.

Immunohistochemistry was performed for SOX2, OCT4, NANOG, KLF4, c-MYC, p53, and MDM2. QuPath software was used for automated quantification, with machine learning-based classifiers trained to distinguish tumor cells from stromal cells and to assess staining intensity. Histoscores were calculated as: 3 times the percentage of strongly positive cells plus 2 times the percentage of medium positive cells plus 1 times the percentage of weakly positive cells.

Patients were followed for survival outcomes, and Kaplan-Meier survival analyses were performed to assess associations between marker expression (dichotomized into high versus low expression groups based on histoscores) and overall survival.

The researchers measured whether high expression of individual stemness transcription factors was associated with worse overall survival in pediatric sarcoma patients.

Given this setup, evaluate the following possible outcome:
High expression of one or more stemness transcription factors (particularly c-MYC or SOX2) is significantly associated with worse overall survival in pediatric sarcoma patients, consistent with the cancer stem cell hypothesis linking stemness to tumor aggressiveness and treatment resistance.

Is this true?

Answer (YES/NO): NO